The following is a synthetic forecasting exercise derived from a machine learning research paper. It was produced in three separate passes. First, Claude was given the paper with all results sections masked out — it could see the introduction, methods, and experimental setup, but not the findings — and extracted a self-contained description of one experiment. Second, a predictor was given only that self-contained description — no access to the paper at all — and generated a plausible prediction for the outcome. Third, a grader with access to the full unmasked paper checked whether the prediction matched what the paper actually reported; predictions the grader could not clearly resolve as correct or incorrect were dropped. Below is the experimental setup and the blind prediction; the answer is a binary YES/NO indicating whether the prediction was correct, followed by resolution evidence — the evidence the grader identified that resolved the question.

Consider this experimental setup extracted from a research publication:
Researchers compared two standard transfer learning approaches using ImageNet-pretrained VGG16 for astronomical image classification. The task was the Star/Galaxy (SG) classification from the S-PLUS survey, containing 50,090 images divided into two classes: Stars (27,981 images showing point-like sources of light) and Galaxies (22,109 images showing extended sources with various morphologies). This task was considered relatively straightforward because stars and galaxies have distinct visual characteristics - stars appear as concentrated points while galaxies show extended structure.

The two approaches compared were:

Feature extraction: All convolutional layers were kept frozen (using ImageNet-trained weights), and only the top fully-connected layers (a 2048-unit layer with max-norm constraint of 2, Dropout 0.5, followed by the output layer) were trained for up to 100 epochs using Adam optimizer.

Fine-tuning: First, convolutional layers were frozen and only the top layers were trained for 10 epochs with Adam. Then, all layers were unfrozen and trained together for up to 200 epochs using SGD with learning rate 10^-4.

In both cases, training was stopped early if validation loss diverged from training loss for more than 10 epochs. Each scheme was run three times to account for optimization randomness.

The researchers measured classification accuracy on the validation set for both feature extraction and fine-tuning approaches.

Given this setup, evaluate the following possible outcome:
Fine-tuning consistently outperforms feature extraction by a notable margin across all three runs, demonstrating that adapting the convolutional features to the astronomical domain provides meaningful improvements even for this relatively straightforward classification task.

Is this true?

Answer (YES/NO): YES